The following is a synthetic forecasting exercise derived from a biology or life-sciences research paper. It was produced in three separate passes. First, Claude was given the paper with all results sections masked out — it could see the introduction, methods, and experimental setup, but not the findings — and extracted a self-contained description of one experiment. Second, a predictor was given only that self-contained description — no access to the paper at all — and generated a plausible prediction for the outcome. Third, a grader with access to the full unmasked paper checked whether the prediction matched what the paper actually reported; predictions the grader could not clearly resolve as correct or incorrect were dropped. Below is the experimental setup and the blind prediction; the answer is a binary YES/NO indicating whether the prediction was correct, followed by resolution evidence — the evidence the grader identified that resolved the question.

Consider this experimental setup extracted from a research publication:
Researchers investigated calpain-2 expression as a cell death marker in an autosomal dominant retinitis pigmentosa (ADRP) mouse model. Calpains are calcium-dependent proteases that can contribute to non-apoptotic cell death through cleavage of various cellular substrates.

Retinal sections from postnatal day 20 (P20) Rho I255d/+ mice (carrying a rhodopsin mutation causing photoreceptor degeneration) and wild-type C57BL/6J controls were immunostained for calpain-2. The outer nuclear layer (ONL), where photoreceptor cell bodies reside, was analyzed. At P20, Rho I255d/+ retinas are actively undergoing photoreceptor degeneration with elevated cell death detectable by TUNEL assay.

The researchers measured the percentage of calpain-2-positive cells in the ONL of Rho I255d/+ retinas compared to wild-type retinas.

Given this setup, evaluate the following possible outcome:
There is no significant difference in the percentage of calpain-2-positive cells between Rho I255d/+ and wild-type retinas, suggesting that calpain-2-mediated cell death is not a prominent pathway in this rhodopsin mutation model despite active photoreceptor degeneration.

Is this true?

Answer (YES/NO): NO